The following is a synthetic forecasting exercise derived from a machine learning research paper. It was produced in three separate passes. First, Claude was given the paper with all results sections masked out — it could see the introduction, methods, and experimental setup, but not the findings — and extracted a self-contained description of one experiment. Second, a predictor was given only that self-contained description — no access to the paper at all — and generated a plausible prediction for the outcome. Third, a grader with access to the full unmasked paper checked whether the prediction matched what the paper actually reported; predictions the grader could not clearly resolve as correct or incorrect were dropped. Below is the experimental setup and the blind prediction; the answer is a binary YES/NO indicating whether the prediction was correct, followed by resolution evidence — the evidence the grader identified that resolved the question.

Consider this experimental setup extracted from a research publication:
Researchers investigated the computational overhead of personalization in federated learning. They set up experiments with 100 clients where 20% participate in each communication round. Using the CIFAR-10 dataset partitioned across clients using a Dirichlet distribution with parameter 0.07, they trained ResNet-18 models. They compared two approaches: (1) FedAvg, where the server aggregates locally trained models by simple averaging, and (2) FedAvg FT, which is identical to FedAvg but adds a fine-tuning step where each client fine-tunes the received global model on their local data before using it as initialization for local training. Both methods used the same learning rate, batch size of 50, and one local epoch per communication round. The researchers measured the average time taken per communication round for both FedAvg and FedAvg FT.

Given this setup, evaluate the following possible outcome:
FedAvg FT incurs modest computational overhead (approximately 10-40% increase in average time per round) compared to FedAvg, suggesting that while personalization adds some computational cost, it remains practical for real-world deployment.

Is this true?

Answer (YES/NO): NO